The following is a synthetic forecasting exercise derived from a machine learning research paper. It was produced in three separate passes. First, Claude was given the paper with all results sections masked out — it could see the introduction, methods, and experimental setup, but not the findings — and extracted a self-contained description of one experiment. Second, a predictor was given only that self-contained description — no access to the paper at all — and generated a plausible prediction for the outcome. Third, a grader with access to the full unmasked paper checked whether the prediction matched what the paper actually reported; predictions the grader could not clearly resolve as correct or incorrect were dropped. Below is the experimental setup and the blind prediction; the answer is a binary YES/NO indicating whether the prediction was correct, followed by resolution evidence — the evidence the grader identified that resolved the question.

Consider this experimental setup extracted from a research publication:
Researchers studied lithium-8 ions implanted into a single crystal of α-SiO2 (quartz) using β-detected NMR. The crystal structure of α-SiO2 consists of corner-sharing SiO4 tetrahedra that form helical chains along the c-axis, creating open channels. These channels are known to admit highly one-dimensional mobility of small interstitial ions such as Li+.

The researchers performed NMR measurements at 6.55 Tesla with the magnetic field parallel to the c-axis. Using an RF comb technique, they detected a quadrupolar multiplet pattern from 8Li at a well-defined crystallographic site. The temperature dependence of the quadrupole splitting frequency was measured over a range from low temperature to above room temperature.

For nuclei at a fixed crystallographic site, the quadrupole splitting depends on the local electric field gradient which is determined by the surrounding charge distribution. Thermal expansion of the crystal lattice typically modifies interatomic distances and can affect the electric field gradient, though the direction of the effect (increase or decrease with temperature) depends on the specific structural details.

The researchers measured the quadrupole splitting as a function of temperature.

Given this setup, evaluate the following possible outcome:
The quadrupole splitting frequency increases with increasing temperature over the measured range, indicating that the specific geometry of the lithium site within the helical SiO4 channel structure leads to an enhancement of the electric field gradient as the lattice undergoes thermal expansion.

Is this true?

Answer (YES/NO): YES